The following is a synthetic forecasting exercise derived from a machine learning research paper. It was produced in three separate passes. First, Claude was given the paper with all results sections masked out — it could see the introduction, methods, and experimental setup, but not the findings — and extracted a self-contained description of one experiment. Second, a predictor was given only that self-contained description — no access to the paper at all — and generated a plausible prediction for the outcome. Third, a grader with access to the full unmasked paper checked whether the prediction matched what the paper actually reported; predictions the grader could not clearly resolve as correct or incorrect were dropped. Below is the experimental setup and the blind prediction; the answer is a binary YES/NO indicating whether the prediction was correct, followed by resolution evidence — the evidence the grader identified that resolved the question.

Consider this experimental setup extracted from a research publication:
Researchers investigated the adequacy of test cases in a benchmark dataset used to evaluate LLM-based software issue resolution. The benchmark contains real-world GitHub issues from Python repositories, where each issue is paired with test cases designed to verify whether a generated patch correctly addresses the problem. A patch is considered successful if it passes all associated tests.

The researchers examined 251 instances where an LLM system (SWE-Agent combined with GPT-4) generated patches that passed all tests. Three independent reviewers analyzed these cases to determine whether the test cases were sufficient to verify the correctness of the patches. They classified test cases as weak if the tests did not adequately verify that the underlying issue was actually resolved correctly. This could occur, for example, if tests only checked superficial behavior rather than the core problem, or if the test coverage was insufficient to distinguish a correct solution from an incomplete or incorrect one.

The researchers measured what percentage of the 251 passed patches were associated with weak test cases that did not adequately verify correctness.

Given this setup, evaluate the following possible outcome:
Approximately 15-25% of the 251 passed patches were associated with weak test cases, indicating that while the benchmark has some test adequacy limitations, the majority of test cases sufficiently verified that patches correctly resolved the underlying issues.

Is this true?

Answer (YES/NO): NO